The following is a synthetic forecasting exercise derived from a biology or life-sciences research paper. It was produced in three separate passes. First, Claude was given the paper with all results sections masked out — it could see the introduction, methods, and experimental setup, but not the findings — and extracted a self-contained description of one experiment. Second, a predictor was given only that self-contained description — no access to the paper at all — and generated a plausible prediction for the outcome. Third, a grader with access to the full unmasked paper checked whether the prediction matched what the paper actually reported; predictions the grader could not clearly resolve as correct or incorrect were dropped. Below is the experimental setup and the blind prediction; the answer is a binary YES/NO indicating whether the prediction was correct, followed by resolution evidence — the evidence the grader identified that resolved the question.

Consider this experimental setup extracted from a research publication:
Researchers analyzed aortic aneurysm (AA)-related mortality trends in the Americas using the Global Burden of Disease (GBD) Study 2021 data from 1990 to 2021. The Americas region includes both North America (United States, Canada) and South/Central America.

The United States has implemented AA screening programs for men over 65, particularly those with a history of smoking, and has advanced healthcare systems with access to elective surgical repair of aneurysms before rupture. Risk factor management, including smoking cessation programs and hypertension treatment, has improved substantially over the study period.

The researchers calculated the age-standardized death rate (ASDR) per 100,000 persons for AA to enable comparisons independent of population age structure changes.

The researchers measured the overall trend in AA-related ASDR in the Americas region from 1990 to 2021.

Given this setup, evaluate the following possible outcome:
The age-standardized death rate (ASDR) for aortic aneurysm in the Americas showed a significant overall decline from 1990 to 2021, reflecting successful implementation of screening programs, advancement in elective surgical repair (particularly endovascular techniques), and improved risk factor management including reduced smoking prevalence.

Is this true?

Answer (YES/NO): YES